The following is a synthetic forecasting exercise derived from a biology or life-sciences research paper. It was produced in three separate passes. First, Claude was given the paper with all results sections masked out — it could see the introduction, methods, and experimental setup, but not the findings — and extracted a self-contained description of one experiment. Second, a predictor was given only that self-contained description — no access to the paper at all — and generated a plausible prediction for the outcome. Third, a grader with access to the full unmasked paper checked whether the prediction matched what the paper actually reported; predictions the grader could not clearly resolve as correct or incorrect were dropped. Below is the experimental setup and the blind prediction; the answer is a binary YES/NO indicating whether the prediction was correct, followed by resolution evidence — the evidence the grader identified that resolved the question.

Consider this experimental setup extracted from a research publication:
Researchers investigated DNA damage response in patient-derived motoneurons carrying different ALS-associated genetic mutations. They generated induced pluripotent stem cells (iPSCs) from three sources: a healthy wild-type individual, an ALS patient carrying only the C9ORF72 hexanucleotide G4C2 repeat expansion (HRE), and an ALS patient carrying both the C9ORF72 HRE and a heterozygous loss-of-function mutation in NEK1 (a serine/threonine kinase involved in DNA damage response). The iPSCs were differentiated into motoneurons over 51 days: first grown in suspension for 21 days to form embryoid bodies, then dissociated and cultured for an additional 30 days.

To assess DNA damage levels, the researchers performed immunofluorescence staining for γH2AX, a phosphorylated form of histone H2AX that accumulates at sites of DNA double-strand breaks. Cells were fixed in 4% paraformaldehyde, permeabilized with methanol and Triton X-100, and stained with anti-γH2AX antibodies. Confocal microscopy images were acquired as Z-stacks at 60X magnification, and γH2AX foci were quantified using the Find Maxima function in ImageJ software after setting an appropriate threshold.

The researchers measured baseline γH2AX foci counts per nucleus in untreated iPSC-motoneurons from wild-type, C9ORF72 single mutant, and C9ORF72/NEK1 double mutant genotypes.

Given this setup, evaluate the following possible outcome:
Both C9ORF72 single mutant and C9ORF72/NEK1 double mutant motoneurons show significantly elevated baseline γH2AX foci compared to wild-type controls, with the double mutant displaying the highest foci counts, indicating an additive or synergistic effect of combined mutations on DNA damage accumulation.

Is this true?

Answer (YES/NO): YES